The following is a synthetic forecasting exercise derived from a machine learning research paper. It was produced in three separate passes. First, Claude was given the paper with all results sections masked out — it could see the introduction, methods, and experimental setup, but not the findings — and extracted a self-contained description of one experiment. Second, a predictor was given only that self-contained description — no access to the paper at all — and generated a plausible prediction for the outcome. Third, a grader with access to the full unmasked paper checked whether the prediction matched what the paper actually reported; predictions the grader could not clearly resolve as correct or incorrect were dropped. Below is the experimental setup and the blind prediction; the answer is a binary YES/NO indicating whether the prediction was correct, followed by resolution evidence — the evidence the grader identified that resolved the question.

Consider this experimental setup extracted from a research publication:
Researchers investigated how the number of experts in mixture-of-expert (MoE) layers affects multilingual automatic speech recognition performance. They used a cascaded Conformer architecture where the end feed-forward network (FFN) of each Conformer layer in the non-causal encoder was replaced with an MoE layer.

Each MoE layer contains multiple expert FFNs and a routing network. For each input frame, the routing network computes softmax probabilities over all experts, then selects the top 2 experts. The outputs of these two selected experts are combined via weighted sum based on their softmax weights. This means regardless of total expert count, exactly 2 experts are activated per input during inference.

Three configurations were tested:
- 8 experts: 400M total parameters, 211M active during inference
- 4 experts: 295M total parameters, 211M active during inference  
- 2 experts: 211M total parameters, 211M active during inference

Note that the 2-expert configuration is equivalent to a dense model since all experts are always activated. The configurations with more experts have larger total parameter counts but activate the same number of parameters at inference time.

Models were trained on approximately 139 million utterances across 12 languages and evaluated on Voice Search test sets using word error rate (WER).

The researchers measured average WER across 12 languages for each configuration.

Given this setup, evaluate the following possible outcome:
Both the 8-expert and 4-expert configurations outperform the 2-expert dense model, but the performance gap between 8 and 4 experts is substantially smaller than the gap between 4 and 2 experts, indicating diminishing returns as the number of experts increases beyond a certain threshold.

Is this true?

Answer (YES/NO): NO